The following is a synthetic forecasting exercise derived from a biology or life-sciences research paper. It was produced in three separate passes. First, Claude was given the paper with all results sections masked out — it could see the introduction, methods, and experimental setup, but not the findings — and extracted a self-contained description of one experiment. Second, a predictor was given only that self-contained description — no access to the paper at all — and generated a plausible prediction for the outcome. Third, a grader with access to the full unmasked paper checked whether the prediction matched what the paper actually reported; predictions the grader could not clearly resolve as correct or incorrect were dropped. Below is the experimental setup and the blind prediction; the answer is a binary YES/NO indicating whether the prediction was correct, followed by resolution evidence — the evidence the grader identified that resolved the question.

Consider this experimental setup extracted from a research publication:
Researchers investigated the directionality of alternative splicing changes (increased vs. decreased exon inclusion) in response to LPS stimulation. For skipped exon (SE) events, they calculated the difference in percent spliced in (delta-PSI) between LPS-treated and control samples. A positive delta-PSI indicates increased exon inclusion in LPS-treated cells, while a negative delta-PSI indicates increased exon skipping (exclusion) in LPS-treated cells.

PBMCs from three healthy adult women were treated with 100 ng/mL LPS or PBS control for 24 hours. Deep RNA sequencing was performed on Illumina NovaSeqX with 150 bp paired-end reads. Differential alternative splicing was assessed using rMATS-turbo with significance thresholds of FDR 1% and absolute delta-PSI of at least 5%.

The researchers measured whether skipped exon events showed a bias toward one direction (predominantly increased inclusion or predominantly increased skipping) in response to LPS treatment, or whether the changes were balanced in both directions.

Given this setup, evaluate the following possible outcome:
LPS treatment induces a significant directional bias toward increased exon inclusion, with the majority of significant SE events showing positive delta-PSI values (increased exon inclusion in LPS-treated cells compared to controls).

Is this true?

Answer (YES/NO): NO